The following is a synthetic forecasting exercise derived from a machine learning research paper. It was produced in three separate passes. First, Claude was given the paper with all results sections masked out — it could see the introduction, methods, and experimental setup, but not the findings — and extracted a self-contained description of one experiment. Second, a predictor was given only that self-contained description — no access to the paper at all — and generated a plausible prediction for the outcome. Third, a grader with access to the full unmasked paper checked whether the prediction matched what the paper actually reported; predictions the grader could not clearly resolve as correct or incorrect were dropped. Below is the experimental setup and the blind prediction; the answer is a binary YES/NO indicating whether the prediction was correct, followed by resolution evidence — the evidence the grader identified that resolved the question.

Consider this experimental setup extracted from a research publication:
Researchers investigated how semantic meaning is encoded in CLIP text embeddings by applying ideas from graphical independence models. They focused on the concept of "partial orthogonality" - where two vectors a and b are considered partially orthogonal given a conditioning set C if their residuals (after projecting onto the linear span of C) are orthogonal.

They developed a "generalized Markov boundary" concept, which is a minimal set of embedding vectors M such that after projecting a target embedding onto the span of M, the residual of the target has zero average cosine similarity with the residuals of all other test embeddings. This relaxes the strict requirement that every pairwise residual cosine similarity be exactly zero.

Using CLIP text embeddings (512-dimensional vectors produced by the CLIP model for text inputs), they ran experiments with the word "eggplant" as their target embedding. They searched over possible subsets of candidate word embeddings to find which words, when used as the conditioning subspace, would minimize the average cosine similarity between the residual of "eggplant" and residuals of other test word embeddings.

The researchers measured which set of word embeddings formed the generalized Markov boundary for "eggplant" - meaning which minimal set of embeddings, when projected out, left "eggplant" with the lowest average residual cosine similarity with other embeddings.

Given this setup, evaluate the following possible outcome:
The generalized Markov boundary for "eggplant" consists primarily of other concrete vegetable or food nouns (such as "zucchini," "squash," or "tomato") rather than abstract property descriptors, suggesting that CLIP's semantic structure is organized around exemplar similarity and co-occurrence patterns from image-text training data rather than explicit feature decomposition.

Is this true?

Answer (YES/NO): NO